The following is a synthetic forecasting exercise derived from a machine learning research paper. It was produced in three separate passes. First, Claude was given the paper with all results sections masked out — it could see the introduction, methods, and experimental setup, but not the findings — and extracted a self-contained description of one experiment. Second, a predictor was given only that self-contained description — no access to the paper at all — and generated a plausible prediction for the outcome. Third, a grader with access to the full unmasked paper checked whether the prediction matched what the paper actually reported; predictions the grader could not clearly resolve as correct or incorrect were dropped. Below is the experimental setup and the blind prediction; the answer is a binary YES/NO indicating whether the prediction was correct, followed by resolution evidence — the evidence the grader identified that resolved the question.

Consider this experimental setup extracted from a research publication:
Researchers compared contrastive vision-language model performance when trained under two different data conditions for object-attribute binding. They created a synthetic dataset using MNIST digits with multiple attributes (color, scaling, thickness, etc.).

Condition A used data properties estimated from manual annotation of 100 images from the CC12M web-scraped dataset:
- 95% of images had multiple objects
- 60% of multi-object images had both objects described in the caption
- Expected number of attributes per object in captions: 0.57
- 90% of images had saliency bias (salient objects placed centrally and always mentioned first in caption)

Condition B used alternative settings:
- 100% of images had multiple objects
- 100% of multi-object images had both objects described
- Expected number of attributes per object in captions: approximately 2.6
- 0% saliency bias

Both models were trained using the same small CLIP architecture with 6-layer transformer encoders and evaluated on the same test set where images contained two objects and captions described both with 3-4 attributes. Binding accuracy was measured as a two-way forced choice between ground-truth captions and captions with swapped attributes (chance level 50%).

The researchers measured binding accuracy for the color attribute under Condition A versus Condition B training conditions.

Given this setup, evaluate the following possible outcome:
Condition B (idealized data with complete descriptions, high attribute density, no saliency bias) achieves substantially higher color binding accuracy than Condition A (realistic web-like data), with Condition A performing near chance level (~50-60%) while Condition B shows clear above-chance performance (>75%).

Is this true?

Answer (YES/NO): YES